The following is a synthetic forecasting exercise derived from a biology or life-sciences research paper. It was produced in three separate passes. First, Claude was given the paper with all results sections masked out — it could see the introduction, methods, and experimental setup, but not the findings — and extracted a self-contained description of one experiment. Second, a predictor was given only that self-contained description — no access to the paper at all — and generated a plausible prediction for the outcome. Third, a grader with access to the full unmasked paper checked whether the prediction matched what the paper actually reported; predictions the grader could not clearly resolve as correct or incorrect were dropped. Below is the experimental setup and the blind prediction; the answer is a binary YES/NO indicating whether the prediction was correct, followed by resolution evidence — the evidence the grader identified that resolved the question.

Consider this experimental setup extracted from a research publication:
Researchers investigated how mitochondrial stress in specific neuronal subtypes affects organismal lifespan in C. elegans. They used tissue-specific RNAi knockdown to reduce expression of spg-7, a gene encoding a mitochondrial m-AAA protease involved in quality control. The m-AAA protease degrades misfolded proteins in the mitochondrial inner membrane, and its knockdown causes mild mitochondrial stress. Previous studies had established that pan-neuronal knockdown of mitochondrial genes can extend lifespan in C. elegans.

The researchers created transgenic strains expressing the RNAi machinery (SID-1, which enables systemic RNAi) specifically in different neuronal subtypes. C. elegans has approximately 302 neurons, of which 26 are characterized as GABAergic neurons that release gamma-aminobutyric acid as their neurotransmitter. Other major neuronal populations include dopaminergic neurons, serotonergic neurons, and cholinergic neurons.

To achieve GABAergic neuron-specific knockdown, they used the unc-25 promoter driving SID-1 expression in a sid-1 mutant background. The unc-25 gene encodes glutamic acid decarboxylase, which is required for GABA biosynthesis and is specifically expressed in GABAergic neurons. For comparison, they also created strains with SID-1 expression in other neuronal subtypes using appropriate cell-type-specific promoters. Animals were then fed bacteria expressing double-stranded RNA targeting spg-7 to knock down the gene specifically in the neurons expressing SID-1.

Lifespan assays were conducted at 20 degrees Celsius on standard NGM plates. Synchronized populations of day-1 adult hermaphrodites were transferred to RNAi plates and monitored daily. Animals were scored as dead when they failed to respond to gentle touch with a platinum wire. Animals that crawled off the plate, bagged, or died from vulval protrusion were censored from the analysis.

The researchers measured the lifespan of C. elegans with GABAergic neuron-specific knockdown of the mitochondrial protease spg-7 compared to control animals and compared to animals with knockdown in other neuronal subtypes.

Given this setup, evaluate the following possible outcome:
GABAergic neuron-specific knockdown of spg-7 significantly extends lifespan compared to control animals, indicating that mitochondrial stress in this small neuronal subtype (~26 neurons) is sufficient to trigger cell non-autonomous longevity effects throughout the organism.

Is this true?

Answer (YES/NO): YES